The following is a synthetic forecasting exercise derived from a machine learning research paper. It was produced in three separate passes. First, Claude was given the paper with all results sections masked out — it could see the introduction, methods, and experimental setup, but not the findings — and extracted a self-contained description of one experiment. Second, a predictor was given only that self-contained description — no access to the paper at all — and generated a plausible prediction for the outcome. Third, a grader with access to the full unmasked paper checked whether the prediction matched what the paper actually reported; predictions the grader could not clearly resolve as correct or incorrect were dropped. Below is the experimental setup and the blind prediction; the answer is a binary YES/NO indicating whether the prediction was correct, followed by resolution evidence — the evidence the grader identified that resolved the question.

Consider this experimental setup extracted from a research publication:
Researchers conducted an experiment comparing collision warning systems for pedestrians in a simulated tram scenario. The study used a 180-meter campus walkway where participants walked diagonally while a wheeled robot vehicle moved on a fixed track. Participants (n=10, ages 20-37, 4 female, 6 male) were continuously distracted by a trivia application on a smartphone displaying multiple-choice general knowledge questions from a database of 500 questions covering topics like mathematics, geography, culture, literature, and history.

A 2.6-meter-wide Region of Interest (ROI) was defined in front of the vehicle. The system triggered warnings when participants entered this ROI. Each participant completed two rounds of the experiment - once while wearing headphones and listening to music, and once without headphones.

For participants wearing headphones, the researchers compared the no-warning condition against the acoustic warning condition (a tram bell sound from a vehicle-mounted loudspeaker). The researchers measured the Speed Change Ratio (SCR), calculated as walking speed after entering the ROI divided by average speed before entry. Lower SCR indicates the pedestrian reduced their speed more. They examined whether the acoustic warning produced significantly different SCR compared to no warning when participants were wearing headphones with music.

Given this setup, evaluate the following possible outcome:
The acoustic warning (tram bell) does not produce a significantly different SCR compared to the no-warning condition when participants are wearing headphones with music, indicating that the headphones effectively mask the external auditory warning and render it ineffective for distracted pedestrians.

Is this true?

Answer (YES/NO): NO